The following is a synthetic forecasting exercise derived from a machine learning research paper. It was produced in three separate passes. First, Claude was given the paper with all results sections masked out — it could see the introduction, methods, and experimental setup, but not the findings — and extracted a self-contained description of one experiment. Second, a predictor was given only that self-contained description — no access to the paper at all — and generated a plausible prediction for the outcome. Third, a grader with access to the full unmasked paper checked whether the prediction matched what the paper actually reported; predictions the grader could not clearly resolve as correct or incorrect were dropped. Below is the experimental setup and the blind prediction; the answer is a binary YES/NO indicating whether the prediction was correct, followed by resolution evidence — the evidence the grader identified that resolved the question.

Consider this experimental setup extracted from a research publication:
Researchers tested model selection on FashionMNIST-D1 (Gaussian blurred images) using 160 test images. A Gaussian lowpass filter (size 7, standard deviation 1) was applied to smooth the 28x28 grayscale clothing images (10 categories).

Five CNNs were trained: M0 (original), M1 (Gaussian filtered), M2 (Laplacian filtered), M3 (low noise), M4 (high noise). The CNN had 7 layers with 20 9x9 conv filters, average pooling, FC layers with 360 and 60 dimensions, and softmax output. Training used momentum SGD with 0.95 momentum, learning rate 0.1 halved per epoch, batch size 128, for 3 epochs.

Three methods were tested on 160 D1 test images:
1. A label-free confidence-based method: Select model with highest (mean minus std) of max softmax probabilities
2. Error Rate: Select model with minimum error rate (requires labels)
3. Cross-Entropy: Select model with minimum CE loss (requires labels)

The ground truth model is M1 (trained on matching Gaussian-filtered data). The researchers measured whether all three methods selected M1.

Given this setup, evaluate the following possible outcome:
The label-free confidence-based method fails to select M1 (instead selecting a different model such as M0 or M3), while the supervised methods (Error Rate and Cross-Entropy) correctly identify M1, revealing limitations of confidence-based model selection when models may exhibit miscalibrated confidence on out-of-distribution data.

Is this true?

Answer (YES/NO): NO